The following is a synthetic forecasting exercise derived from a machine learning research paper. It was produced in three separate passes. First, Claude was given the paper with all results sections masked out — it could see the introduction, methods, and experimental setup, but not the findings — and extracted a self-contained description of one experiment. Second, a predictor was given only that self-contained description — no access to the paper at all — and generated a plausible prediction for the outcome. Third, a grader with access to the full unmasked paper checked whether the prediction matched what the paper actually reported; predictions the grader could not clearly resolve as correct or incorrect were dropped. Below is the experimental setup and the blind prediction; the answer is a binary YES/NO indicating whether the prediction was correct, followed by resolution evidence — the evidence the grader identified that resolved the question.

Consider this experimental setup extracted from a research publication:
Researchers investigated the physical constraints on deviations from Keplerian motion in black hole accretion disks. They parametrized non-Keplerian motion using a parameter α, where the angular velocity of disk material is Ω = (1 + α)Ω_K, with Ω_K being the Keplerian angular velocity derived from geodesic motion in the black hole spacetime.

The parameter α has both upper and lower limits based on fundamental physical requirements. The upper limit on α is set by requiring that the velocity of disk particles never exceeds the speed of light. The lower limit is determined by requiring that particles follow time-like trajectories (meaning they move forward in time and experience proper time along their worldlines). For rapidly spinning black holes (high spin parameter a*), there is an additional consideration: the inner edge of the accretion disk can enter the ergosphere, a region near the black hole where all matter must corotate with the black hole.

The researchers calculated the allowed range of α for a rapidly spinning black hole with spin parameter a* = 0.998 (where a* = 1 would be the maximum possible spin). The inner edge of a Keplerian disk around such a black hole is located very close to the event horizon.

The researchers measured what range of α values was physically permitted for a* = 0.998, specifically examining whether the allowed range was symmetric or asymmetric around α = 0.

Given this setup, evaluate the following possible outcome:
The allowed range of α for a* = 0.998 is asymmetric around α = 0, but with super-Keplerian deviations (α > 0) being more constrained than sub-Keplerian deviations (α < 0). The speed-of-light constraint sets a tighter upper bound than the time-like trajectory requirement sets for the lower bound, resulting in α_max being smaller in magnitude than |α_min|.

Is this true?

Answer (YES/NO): YES